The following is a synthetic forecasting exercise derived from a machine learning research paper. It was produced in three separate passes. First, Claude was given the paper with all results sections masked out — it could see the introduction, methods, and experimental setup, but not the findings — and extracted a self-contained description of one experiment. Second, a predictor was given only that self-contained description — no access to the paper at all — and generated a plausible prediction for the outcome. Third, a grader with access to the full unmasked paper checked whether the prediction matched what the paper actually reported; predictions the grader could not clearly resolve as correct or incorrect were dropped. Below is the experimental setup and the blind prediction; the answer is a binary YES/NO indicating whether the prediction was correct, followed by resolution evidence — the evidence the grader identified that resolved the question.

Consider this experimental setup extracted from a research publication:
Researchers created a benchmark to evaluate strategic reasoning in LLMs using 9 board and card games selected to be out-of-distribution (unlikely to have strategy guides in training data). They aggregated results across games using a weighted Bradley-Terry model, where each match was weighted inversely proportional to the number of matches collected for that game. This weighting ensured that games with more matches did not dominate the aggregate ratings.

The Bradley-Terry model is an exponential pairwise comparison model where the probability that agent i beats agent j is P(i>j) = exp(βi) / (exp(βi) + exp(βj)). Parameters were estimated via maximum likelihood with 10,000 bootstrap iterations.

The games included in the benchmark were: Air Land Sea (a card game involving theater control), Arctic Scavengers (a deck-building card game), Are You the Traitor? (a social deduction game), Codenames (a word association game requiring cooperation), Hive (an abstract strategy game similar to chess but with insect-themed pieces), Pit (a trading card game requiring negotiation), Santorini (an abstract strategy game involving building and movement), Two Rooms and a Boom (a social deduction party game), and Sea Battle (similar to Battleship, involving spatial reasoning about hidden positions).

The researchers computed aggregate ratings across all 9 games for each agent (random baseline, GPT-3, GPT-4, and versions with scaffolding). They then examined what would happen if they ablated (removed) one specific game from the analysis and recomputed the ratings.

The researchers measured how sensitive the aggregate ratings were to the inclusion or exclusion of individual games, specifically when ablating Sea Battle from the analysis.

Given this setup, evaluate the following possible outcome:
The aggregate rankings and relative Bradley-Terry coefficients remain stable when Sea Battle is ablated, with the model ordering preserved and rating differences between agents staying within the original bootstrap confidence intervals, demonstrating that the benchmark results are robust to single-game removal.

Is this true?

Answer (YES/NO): NO